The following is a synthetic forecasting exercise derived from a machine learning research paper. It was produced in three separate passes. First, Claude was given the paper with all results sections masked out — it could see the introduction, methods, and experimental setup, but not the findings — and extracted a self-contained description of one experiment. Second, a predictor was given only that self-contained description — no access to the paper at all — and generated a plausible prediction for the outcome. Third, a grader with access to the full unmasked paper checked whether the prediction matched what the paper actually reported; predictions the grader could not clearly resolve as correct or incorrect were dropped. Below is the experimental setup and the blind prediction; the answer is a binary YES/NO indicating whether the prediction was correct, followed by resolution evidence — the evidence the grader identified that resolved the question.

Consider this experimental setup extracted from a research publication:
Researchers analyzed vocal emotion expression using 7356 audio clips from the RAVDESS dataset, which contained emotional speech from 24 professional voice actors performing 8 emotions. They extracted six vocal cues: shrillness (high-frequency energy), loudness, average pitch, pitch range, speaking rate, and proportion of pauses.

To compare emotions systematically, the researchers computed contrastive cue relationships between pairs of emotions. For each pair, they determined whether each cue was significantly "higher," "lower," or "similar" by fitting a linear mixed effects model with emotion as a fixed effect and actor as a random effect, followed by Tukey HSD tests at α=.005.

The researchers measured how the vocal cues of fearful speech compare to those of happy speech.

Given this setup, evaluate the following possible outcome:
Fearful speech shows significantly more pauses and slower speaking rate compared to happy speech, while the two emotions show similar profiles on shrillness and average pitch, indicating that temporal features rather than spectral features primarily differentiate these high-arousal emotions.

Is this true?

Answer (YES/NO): NO